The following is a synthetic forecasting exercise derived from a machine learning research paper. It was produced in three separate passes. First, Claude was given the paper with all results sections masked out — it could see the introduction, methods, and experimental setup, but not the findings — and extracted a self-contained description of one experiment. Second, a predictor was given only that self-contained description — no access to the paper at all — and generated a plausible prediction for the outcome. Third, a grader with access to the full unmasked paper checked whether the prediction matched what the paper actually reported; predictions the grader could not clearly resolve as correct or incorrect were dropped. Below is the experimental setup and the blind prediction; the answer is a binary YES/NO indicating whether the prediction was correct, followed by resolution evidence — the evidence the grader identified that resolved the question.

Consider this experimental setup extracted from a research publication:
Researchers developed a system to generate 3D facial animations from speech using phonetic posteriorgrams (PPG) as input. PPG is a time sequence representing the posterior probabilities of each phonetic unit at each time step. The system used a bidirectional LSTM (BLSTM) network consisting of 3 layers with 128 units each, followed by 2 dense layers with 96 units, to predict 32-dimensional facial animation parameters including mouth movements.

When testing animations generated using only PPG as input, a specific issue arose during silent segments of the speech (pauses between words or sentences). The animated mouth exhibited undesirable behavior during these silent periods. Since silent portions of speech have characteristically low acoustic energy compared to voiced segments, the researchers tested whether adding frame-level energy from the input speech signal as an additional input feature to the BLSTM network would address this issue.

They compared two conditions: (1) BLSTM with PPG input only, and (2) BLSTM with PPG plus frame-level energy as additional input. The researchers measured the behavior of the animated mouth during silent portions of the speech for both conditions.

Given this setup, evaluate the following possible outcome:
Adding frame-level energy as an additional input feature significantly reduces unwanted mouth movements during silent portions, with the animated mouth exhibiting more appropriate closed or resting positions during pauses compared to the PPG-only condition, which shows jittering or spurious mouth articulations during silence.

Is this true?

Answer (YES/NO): YES